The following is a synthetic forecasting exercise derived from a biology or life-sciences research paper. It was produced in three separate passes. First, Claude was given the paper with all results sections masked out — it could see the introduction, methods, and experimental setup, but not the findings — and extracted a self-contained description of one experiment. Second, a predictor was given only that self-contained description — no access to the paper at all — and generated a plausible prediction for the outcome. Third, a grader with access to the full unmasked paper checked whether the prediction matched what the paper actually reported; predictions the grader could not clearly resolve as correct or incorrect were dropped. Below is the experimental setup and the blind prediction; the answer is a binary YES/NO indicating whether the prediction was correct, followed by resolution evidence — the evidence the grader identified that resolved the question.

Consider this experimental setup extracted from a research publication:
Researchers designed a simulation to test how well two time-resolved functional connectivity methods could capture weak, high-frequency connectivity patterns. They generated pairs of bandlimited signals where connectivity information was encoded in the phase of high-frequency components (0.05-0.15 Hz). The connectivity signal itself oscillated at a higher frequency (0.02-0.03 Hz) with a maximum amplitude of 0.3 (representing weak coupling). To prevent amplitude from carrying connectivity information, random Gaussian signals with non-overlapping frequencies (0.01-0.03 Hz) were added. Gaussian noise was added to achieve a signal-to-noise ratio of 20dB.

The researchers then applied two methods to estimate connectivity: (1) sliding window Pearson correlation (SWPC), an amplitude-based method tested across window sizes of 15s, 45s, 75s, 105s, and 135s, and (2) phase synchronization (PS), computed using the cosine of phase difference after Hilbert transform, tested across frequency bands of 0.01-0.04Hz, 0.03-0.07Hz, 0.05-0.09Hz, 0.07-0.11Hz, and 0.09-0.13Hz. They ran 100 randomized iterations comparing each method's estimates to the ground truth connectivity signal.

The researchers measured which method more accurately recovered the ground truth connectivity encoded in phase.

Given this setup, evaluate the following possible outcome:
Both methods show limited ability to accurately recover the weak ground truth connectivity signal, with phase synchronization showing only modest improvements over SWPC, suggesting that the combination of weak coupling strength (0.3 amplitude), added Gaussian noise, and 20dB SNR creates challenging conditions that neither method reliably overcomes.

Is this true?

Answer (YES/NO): NO